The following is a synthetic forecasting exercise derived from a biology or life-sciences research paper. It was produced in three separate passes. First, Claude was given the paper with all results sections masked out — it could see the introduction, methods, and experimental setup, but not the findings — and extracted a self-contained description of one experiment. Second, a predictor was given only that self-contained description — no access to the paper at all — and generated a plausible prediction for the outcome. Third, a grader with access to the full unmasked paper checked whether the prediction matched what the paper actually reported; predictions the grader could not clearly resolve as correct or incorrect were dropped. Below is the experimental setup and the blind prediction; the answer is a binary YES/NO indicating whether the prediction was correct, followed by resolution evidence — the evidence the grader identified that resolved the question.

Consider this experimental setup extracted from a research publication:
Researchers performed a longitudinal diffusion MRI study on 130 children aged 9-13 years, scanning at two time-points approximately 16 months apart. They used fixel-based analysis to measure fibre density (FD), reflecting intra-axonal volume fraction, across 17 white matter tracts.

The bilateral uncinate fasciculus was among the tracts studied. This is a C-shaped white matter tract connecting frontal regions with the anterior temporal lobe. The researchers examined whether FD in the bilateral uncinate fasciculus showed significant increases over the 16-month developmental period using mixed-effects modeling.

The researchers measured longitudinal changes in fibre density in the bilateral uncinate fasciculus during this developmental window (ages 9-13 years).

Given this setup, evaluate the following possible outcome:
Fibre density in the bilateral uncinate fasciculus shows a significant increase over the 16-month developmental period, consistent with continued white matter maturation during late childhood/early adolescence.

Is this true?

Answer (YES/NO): NO